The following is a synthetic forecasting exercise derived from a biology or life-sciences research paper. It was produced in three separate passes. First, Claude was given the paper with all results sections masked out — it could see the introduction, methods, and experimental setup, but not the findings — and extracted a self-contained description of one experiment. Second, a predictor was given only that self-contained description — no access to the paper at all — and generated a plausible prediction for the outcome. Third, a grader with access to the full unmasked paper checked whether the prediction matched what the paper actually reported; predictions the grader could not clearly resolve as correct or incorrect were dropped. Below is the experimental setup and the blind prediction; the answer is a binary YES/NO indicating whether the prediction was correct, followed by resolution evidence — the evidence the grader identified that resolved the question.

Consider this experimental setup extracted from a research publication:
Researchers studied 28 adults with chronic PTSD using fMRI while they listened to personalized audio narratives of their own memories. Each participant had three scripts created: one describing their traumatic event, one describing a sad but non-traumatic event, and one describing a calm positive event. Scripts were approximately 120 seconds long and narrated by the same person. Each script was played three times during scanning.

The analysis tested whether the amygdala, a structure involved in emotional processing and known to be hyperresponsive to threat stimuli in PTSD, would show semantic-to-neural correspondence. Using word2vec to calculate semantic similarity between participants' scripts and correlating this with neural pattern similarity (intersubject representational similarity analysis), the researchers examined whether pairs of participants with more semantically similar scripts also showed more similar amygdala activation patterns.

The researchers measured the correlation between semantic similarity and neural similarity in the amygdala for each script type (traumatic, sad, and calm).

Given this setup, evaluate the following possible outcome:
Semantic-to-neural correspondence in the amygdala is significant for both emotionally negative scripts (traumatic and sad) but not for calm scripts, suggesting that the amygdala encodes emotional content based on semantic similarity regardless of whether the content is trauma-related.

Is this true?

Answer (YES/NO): NO